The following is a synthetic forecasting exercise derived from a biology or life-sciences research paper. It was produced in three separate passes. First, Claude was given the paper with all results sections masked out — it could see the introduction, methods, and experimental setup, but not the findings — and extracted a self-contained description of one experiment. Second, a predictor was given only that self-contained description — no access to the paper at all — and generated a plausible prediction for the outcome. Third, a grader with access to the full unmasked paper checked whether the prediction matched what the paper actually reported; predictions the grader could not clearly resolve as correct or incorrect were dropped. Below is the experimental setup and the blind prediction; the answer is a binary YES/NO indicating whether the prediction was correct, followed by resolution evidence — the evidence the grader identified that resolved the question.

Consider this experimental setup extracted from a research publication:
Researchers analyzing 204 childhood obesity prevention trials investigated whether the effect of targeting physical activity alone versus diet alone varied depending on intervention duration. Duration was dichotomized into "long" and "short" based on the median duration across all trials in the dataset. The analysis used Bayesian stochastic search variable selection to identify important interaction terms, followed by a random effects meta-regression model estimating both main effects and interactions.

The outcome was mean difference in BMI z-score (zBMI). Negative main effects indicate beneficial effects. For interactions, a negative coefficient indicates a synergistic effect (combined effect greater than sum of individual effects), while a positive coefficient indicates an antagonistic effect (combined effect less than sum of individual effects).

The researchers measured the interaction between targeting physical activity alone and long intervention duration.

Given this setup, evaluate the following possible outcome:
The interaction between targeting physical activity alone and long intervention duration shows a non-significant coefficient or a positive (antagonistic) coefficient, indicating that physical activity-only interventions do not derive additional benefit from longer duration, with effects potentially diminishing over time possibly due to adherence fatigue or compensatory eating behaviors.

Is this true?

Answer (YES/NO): YES